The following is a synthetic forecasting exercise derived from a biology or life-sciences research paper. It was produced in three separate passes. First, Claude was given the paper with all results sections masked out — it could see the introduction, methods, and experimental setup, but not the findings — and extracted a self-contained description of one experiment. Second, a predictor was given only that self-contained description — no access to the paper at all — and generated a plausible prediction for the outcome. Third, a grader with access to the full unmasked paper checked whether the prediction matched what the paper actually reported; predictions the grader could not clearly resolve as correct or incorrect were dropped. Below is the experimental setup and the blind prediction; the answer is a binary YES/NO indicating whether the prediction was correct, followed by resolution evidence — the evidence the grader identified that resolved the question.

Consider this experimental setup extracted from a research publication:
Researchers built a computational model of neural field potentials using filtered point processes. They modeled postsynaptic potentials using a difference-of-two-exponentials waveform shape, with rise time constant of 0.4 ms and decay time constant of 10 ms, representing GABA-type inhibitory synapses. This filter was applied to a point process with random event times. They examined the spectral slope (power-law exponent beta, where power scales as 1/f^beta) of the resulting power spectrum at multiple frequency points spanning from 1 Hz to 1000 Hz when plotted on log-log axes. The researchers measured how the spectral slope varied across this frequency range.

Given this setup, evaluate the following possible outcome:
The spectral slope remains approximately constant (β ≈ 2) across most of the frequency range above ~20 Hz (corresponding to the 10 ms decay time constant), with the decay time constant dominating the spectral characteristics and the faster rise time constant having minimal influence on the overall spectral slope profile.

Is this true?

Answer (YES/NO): NO